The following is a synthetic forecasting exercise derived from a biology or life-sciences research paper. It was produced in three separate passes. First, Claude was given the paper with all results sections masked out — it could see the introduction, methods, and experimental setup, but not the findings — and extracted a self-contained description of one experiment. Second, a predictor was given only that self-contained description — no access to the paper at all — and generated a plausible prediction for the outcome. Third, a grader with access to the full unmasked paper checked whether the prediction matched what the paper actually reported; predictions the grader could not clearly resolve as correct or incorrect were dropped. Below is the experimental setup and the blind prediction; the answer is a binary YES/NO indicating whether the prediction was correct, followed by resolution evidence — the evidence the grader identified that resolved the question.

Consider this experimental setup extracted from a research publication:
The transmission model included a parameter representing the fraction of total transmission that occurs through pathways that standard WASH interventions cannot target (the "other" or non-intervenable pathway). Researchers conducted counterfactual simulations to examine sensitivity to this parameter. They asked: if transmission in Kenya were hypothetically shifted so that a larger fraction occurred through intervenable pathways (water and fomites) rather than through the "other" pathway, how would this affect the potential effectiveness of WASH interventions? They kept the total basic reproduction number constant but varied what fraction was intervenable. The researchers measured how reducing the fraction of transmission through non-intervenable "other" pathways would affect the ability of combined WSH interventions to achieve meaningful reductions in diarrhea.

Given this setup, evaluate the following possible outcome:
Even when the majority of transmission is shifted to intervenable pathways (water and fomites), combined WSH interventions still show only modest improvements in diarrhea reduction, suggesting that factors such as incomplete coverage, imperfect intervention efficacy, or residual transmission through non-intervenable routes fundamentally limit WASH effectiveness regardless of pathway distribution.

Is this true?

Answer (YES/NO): NO